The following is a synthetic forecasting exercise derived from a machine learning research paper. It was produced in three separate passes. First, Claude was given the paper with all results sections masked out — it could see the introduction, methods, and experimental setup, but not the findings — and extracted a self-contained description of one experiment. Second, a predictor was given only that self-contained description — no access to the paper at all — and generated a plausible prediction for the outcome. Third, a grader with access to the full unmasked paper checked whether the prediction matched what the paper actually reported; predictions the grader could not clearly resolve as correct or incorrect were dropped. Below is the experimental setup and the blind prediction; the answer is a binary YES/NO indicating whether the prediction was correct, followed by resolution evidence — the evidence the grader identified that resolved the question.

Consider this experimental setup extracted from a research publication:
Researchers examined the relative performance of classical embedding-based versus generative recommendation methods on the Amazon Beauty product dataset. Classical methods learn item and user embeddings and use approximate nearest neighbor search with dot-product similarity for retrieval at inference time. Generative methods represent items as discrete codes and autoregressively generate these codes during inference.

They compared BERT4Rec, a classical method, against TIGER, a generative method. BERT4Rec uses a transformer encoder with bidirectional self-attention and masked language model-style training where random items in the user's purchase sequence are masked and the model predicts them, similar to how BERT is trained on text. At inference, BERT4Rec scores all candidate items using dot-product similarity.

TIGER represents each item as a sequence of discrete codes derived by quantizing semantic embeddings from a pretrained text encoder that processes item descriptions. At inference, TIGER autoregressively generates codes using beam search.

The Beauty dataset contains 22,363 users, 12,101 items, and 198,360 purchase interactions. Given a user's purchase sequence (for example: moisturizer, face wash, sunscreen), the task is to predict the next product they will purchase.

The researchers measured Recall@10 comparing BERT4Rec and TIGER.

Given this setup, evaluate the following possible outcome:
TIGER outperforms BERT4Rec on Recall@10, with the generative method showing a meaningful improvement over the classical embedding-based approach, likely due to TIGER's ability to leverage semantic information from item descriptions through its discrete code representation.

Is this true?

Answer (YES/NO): YES